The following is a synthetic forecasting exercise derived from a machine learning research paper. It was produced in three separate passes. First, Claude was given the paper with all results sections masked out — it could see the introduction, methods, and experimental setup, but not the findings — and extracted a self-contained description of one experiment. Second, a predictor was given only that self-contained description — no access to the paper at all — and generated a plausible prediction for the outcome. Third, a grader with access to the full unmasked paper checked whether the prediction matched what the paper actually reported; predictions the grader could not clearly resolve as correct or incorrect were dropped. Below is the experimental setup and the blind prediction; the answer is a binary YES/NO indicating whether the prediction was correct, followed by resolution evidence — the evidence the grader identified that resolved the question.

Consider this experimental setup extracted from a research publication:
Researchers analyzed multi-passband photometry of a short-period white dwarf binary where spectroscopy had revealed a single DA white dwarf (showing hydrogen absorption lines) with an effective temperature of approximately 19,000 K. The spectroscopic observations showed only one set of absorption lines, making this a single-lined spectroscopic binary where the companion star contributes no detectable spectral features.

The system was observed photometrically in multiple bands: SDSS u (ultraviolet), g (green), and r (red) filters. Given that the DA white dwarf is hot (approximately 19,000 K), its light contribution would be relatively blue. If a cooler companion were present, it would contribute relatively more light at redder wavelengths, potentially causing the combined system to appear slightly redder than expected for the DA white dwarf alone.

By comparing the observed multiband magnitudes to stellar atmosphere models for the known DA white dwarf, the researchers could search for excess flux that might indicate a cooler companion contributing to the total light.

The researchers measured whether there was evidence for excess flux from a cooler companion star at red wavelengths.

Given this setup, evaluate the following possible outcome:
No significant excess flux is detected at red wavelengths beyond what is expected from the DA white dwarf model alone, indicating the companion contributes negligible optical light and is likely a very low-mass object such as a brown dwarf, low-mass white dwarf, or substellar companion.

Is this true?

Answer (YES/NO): NO